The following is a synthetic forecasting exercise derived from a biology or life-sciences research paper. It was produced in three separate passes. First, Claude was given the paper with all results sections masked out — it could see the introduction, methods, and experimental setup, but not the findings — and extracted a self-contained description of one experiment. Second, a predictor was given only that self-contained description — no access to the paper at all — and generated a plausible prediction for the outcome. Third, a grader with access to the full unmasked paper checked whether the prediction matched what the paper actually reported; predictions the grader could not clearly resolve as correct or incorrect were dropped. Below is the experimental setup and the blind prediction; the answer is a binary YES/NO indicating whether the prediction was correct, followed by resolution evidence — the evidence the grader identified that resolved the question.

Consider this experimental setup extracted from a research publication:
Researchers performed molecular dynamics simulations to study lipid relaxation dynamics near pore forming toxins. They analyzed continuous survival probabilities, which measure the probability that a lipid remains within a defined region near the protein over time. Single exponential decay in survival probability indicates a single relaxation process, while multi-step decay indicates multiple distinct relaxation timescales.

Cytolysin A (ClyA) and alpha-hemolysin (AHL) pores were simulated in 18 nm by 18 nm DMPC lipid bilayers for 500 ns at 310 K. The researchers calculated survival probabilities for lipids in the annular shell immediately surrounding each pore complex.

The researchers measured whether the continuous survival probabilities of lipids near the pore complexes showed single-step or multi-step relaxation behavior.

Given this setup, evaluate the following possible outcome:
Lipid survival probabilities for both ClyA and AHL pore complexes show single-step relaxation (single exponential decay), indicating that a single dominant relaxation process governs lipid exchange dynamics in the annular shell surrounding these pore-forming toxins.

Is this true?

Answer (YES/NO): NO